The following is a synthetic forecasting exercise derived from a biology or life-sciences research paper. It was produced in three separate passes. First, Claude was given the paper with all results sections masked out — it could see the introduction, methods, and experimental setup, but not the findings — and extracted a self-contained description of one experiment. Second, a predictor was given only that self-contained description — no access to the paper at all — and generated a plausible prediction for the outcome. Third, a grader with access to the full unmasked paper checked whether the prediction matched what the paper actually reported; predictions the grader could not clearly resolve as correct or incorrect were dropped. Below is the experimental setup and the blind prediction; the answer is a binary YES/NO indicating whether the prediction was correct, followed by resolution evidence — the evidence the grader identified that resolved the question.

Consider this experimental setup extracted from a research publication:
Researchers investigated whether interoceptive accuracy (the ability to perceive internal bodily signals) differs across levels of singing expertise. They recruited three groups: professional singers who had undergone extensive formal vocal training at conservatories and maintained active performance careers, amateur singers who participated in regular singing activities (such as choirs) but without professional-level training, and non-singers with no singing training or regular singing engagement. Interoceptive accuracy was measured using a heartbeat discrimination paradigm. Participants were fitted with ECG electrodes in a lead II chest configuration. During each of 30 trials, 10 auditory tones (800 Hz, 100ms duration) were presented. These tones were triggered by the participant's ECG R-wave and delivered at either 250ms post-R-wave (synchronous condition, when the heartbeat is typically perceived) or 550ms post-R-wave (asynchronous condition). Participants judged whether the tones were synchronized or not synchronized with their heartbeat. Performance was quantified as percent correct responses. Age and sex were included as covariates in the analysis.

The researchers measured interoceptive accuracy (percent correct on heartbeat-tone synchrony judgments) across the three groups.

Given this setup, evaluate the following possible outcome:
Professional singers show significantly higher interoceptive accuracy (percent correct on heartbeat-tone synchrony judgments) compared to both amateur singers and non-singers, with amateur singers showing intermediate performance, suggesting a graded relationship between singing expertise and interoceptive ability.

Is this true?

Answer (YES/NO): NO